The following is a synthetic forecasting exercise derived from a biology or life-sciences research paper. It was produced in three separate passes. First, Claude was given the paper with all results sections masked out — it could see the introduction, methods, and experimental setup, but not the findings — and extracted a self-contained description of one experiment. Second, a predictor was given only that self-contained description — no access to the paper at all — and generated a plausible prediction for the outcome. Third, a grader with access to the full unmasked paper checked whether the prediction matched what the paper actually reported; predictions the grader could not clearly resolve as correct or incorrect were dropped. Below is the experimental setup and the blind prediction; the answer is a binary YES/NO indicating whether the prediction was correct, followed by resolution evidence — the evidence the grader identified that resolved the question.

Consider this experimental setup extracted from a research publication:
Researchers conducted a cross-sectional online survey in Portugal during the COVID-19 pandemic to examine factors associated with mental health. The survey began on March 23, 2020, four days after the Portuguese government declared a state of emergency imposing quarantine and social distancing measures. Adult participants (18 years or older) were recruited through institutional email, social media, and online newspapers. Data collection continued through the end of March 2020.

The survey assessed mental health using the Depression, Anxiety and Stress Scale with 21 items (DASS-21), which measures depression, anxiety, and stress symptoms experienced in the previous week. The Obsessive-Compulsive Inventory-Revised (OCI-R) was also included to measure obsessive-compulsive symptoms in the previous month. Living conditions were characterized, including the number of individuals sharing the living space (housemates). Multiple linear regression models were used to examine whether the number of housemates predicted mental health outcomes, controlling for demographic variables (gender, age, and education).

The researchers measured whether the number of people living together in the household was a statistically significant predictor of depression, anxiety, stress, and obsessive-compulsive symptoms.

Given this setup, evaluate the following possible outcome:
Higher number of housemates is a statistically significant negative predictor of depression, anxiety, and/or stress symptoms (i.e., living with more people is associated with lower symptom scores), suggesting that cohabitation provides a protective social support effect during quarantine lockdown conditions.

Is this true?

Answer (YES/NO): NO